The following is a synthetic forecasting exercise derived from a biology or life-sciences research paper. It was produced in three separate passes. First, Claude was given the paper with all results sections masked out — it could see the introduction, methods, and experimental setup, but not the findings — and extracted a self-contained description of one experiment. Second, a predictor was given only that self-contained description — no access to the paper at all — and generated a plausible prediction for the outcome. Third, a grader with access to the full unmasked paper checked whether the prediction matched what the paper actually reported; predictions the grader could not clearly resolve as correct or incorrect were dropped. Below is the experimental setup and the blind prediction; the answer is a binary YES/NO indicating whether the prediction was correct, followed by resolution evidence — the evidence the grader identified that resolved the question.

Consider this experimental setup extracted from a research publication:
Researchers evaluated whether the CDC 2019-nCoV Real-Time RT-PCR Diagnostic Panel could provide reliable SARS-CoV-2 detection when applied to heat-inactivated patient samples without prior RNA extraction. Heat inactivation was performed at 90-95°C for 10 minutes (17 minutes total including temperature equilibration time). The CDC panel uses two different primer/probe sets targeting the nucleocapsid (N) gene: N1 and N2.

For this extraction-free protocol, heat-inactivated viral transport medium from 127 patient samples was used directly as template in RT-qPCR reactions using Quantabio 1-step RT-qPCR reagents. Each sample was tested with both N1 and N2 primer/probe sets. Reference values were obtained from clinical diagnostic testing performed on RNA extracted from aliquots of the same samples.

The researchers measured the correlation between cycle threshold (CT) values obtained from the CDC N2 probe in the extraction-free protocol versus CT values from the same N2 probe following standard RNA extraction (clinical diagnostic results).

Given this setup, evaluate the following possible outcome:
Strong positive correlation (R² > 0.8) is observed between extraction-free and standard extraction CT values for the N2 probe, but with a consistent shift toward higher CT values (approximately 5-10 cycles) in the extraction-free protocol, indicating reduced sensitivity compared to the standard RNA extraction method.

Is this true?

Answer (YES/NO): NO